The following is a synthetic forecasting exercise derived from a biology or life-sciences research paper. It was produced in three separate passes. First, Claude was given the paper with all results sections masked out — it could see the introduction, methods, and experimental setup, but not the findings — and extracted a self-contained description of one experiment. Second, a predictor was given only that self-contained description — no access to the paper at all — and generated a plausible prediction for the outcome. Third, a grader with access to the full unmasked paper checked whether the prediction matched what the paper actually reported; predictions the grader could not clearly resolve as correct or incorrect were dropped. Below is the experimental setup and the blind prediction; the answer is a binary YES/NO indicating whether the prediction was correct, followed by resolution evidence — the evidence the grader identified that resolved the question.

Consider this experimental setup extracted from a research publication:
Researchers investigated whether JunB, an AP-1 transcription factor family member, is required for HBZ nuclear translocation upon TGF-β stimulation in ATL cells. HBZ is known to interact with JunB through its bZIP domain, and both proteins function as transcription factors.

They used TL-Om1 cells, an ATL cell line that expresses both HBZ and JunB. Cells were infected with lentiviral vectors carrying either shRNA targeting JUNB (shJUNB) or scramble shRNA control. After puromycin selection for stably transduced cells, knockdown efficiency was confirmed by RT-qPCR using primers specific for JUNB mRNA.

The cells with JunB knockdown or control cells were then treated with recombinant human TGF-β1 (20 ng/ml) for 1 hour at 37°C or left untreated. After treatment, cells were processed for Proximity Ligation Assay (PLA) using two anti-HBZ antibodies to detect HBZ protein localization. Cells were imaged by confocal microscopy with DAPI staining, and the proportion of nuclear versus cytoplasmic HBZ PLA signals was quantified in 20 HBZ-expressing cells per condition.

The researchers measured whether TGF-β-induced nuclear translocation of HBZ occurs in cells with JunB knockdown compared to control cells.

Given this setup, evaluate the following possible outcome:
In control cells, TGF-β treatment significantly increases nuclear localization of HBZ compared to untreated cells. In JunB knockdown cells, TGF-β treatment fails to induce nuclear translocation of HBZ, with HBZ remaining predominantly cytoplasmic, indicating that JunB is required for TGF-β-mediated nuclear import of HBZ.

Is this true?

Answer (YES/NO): YES